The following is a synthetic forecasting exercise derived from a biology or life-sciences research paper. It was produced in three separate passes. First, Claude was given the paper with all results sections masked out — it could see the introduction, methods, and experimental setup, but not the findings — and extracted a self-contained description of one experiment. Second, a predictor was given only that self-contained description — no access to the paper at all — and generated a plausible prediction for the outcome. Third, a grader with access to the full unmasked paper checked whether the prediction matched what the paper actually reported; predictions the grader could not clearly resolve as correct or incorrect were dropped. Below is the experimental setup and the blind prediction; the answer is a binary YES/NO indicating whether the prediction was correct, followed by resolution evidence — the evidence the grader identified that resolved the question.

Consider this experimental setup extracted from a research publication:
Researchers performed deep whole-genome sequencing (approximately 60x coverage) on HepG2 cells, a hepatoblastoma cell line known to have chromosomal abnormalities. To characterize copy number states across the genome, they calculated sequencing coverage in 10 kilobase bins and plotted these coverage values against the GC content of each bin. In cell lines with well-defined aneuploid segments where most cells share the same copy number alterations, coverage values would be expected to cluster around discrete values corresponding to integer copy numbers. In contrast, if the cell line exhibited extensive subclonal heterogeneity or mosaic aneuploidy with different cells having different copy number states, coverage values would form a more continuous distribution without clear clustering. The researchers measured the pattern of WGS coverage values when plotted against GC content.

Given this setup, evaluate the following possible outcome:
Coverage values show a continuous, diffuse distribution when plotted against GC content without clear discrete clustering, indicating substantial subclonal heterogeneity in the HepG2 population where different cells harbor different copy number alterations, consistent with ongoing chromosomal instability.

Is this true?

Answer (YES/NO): NO